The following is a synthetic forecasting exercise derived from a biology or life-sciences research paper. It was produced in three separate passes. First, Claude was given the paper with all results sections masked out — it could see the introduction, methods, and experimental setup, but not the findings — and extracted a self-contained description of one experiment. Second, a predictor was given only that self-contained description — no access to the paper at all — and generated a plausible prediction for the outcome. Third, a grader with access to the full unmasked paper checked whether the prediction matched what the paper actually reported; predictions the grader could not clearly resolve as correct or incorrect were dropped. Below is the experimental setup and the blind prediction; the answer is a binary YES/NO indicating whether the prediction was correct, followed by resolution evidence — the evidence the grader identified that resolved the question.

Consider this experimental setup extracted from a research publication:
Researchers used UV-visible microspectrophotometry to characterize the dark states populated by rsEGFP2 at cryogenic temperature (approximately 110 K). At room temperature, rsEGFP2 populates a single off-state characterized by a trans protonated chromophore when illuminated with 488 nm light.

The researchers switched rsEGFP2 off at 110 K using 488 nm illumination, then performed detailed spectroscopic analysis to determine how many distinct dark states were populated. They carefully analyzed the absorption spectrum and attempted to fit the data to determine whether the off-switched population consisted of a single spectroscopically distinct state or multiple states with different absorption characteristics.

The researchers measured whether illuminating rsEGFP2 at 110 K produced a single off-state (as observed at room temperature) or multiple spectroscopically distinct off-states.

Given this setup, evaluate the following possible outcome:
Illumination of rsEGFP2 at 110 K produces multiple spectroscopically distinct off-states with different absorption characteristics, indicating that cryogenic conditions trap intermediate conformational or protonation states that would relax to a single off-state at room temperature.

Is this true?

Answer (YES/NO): YES